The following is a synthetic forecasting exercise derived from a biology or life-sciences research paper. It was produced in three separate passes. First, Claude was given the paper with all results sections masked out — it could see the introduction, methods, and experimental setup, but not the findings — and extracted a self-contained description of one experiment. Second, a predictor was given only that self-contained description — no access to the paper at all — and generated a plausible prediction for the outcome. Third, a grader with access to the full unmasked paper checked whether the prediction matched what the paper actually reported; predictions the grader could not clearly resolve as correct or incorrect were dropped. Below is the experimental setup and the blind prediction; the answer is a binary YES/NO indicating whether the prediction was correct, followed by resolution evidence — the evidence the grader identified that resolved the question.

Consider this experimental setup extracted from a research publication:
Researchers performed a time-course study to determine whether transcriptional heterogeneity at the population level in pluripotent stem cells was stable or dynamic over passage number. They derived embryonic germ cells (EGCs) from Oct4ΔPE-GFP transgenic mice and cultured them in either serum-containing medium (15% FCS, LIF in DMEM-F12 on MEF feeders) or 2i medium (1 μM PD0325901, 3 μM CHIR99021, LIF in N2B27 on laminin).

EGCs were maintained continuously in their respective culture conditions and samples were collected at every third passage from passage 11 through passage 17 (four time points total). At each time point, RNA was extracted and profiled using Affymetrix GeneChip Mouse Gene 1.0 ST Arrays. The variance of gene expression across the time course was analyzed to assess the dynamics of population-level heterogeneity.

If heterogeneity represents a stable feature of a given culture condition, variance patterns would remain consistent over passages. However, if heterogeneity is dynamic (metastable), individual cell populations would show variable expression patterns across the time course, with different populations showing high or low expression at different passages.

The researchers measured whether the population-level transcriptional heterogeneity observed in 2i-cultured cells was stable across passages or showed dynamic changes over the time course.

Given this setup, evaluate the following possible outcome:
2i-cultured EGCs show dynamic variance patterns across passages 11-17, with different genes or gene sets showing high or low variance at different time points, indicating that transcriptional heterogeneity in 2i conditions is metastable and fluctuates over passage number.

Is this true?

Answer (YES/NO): YES